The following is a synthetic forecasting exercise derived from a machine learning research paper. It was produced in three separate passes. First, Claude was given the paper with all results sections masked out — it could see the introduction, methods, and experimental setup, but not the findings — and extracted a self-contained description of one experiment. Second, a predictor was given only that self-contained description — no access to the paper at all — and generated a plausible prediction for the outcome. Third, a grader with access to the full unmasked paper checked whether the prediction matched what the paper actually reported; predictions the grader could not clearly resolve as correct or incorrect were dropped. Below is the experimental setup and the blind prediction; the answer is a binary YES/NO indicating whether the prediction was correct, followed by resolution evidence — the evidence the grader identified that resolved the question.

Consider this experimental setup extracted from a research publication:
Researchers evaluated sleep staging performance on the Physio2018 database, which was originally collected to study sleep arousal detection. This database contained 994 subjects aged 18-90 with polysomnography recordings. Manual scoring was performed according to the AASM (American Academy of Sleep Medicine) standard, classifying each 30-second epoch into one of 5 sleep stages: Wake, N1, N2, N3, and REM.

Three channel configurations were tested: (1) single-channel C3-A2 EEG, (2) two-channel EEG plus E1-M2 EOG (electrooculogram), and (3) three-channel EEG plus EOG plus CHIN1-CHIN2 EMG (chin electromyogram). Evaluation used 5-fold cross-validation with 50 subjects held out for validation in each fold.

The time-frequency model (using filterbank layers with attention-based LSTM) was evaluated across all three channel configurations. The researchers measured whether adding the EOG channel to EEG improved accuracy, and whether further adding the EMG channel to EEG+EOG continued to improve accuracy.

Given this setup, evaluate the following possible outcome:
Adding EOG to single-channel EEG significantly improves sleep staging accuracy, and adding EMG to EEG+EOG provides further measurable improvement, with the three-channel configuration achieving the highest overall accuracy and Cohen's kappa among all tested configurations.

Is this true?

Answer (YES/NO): NO